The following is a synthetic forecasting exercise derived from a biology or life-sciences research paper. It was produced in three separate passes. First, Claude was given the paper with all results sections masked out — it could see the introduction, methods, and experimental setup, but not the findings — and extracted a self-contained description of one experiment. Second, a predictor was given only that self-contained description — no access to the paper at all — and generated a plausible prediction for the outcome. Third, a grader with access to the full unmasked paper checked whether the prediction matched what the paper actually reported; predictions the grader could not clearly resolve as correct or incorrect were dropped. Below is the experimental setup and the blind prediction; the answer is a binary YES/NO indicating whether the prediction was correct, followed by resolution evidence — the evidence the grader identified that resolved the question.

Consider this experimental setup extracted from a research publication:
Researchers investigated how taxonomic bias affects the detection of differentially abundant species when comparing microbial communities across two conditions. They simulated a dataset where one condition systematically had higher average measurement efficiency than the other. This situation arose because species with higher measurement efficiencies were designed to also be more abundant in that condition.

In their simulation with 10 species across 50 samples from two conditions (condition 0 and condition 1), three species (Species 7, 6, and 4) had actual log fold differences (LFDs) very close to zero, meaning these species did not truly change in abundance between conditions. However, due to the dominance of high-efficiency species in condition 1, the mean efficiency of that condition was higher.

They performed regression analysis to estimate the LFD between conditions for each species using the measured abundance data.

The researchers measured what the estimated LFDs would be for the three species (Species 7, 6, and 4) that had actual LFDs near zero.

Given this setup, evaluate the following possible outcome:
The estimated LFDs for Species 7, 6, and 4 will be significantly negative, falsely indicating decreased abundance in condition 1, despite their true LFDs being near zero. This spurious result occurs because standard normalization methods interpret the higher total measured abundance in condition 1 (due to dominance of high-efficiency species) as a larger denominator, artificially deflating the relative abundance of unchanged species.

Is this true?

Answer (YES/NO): YES